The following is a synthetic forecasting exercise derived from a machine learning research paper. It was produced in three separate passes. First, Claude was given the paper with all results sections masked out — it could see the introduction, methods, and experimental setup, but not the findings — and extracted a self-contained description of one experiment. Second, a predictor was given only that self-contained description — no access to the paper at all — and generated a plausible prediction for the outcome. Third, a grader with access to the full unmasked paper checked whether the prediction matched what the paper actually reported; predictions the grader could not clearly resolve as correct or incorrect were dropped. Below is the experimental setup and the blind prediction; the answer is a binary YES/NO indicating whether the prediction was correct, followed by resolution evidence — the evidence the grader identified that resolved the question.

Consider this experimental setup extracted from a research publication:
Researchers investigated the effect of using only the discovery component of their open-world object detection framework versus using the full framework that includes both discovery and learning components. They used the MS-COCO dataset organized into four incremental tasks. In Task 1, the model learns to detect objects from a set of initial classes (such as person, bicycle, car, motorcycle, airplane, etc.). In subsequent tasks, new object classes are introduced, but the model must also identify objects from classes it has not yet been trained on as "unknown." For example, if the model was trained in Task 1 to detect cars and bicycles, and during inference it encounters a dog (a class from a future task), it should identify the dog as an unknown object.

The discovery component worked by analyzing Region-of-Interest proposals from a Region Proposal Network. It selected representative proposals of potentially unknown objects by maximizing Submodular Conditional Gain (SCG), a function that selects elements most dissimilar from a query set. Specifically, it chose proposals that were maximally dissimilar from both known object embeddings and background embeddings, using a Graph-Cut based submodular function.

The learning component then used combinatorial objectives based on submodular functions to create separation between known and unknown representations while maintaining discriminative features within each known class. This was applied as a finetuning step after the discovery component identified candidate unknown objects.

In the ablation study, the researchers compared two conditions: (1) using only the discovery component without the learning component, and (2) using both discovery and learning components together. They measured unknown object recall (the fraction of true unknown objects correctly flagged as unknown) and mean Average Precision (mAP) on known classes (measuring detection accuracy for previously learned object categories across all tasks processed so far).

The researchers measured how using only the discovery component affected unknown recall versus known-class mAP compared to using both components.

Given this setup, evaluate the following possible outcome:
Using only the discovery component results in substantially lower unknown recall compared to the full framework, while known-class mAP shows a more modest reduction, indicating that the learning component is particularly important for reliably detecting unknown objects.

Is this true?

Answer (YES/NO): NO